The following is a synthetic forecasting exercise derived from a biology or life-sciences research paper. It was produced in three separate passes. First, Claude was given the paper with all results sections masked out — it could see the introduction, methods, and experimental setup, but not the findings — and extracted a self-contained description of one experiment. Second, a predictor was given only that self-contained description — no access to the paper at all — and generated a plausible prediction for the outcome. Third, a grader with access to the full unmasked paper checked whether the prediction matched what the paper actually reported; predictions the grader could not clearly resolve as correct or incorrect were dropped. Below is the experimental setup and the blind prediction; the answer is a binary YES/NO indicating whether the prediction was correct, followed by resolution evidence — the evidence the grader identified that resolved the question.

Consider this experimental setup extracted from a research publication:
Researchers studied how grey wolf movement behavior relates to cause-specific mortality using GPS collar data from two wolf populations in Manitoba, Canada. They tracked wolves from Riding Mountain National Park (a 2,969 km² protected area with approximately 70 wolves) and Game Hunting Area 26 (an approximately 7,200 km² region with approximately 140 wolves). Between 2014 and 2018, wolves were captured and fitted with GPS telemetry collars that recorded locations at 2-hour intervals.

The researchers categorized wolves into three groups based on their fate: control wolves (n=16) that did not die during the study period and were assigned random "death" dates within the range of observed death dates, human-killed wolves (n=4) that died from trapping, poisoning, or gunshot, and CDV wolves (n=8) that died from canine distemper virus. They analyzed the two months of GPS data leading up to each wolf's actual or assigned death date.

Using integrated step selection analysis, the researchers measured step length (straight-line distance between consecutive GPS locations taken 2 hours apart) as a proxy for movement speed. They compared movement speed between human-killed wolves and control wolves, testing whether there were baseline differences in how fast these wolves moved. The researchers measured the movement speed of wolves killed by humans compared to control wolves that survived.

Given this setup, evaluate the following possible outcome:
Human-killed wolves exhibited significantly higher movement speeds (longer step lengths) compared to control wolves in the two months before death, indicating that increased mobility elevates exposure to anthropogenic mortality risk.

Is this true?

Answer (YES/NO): NO